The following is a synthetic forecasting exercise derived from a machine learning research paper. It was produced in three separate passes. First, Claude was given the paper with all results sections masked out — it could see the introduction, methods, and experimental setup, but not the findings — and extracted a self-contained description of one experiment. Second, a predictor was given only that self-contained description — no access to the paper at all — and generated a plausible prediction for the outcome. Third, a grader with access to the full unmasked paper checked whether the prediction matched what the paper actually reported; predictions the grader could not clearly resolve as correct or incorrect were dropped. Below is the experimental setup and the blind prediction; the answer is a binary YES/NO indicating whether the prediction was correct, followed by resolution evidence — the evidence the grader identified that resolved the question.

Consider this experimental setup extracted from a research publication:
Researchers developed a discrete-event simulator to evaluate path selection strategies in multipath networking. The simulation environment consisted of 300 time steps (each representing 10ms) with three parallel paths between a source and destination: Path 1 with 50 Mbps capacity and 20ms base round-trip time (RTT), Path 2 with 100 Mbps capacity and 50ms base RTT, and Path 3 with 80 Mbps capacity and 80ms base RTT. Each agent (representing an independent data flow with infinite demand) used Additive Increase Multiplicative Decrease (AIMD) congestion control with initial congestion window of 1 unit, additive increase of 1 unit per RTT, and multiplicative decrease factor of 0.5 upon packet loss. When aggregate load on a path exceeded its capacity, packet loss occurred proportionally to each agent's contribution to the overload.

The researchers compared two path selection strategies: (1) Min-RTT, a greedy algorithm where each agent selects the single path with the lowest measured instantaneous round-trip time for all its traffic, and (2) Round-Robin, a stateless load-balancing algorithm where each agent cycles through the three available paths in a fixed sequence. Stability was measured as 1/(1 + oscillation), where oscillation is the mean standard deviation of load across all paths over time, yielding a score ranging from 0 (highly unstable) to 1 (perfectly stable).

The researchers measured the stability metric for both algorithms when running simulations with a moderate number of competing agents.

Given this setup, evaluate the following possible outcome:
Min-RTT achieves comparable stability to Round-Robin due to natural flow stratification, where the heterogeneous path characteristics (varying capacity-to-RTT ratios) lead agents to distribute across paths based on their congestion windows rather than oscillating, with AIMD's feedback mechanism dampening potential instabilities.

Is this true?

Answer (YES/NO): NO